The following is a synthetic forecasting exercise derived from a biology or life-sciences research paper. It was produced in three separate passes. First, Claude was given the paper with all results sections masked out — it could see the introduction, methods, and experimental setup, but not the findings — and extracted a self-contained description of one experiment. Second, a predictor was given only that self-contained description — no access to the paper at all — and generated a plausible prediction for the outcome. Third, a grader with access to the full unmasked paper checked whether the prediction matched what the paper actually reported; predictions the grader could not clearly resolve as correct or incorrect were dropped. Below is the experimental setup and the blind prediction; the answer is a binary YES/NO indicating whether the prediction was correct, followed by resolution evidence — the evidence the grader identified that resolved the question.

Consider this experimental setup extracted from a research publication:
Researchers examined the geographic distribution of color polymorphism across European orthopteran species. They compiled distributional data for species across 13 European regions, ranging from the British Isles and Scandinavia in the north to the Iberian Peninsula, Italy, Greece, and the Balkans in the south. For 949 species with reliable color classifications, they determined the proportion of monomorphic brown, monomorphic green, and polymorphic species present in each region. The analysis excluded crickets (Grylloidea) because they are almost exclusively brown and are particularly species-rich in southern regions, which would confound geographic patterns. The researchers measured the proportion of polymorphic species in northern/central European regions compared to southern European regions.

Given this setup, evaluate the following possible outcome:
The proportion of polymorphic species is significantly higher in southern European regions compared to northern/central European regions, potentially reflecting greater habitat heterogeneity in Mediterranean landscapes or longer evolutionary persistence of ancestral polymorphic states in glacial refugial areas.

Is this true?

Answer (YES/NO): NO